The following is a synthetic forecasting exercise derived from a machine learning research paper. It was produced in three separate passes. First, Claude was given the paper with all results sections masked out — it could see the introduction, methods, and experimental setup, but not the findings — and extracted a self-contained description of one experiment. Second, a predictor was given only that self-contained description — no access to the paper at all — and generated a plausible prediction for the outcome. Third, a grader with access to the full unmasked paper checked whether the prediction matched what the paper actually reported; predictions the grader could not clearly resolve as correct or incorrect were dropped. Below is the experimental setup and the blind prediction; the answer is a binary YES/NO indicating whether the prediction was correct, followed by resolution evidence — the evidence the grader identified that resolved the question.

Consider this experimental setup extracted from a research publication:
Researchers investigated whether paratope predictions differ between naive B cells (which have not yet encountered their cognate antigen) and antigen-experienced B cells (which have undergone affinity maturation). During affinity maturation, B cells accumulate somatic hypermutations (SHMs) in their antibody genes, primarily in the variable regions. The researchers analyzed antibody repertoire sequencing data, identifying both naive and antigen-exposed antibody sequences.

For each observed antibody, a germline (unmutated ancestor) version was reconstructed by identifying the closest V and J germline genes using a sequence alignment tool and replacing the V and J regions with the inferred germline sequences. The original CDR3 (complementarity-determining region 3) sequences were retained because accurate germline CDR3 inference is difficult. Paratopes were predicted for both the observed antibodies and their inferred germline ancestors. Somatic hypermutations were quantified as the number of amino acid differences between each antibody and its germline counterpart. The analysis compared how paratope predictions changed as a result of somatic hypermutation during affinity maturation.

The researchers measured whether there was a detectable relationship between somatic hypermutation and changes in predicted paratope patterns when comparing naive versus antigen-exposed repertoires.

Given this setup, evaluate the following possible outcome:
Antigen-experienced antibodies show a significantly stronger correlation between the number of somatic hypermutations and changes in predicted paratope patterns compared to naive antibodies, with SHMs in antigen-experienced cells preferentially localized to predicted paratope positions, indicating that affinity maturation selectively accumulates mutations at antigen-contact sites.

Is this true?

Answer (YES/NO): NO